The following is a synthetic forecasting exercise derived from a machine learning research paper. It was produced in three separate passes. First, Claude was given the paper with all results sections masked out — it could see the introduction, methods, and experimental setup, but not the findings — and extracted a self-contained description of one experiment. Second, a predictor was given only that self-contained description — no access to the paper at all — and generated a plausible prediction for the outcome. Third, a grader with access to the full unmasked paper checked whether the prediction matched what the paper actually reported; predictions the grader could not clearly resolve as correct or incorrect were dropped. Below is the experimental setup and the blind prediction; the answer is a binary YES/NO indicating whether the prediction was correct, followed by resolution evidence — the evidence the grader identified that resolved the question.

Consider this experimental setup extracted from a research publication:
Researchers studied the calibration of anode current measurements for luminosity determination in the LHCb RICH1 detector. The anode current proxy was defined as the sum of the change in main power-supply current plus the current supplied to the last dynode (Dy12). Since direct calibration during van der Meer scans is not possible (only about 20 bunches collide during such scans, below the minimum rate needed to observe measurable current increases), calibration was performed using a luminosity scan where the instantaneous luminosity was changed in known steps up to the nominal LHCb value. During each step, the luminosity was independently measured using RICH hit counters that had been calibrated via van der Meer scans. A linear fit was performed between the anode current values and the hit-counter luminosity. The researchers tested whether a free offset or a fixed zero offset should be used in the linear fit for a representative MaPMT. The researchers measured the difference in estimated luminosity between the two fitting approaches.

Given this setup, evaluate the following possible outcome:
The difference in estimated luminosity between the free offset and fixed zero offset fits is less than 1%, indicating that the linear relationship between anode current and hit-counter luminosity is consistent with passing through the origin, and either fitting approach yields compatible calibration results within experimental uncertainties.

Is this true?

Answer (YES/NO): YES